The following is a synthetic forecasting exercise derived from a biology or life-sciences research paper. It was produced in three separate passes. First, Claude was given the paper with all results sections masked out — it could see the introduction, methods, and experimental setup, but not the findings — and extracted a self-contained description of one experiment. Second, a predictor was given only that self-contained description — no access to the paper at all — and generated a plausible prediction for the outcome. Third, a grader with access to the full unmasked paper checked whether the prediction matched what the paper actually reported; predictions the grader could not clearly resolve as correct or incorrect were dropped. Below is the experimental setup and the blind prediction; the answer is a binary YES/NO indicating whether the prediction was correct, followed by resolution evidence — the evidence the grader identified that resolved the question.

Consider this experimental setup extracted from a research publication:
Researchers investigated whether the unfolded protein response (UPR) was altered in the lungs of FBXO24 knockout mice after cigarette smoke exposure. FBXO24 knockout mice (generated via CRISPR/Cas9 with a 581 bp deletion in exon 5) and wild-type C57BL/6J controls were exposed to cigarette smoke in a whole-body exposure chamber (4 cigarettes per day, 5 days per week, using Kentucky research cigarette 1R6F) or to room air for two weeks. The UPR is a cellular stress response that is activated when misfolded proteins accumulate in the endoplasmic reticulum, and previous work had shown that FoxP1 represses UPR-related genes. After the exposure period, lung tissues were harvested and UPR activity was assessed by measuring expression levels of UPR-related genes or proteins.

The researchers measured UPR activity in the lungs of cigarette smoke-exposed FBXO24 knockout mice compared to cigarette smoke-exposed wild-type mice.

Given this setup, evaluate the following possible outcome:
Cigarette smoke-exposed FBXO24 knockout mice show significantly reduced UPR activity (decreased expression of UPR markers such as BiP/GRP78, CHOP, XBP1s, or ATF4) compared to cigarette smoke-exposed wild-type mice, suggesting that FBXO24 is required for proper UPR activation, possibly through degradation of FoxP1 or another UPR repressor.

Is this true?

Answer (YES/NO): YES